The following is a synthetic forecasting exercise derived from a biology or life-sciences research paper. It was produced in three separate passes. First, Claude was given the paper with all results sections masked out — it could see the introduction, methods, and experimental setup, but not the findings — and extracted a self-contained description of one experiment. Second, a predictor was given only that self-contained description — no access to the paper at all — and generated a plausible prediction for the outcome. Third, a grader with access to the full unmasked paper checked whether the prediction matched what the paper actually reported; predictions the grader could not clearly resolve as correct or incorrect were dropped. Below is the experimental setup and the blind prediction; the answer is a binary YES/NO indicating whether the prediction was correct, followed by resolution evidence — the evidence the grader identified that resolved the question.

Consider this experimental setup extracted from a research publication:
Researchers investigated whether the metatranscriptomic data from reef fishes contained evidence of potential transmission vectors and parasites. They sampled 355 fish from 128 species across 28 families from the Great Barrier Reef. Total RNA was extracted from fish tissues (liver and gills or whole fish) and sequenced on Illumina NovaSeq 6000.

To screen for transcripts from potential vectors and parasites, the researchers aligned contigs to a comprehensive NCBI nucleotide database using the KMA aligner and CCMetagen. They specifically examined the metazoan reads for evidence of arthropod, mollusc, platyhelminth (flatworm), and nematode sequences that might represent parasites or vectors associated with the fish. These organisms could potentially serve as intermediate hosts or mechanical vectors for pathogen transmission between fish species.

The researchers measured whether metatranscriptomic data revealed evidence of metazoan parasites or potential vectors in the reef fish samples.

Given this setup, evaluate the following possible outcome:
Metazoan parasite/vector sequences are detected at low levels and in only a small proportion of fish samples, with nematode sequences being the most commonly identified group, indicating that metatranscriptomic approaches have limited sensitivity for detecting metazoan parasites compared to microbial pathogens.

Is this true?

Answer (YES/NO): NO